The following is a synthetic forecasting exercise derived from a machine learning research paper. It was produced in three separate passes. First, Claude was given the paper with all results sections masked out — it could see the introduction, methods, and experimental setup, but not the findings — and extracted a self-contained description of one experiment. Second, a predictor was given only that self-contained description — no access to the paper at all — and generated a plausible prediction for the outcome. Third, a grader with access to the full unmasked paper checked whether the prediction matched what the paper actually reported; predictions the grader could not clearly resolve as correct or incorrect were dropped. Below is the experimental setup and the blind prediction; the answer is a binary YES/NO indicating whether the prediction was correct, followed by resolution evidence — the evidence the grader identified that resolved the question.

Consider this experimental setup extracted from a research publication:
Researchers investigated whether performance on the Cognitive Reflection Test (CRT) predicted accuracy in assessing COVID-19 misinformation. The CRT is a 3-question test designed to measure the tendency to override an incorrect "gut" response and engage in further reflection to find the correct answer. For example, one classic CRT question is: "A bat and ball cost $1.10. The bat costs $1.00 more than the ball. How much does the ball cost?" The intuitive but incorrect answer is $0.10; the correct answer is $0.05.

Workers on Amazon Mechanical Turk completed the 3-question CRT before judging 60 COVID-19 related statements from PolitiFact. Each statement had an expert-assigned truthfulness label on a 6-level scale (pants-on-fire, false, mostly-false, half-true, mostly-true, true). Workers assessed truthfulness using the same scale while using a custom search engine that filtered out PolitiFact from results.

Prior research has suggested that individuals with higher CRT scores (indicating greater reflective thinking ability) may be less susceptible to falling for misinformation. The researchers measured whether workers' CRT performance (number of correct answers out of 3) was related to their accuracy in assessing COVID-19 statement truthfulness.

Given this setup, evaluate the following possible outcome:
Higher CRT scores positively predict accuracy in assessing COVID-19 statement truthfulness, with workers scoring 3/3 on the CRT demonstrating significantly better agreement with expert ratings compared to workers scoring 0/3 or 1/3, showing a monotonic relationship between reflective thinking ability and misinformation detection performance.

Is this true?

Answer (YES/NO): NO